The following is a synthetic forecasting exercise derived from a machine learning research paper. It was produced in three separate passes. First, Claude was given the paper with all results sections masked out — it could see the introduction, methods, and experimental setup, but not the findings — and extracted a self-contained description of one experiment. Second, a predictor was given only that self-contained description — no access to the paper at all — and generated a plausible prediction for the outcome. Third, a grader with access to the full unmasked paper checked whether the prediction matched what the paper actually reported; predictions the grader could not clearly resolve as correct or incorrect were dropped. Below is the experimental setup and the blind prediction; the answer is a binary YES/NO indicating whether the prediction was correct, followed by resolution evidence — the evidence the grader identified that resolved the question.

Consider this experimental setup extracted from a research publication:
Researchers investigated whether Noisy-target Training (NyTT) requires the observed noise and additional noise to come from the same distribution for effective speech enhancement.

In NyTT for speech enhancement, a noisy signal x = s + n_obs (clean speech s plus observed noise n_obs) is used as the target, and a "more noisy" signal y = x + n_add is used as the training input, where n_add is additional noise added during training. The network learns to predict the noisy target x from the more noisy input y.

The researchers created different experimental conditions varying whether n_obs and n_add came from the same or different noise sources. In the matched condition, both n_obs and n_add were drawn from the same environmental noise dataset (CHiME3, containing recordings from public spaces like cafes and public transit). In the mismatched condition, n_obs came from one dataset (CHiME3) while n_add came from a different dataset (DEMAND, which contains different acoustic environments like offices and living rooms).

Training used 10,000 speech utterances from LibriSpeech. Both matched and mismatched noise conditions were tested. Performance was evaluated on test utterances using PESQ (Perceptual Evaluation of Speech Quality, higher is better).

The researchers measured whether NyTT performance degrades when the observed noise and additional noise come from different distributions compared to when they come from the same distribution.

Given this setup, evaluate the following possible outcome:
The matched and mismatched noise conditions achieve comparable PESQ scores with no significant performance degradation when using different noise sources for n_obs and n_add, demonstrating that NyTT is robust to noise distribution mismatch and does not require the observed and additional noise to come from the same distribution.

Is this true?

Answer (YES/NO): NO